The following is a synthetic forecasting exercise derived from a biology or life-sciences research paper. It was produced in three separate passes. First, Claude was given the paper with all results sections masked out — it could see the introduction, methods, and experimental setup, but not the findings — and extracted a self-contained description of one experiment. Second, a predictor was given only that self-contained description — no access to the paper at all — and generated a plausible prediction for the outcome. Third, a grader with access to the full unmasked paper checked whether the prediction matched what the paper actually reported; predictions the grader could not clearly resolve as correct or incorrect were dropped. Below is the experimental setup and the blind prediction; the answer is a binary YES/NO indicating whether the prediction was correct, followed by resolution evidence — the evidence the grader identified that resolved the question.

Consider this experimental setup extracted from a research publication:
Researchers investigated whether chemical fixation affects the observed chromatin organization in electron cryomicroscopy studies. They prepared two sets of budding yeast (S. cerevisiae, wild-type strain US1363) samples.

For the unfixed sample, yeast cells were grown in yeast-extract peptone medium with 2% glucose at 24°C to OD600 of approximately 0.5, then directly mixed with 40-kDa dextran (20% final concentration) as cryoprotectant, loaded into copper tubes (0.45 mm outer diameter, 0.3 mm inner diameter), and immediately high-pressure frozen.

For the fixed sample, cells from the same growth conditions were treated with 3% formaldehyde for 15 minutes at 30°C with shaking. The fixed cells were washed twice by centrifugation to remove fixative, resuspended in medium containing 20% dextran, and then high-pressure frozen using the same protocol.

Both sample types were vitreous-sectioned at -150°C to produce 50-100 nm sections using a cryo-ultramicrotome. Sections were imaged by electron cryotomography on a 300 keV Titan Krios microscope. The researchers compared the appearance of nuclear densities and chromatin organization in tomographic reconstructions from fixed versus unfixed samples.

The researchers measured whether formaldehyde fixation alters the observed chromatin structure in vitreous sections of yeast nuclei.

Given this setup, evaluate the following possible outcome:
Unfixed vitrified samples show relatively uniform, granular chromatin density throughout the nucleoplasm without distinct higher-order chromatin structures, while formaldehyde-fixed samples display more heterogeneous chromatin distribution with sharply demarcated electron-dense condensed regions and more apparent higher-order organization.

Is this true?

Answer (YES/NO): NO